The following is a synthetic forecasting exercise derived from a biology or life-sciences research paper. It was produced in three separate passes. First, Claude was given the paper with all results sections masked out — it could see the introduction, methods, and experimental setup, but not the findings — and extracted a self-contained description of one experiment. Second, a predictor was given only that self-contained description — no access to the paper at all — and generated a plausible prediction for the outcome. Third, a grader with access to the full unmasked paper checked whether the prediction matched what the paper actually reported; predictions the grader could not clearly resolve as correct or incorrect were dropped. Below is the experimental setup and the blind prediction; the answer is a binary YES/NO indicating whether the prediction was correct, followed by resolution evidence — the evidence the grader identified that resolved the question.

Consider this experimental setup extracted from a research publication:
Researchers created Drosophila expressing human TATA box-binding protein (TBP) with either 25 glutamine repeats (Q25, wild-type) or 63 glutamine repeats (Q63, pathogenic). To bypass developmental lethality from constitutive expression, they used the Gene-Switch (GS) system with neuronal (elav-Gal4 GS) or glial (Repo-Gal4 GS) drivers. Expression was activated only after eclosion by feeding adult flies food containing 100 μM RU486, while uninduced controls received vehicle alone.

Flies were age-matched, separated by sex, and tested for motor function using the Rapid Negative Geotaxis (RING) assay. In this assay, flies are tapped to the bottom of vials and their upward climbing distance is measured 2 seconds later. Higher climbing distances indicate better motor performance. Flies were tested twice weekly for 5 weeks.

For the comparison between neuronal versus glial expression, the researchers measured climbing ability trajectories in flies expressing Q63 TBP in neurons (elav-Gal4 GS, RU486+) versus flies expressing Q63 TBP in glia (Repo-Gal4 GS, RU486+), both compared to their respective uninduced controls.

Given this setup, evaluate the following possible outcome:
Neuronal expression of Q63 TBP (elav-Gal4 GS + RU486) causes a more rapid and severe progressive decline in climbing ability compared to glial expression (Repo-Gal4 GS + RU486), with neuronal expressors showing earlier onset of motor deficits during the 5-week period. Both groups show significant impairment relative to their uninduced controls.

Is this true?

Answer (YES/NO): NO